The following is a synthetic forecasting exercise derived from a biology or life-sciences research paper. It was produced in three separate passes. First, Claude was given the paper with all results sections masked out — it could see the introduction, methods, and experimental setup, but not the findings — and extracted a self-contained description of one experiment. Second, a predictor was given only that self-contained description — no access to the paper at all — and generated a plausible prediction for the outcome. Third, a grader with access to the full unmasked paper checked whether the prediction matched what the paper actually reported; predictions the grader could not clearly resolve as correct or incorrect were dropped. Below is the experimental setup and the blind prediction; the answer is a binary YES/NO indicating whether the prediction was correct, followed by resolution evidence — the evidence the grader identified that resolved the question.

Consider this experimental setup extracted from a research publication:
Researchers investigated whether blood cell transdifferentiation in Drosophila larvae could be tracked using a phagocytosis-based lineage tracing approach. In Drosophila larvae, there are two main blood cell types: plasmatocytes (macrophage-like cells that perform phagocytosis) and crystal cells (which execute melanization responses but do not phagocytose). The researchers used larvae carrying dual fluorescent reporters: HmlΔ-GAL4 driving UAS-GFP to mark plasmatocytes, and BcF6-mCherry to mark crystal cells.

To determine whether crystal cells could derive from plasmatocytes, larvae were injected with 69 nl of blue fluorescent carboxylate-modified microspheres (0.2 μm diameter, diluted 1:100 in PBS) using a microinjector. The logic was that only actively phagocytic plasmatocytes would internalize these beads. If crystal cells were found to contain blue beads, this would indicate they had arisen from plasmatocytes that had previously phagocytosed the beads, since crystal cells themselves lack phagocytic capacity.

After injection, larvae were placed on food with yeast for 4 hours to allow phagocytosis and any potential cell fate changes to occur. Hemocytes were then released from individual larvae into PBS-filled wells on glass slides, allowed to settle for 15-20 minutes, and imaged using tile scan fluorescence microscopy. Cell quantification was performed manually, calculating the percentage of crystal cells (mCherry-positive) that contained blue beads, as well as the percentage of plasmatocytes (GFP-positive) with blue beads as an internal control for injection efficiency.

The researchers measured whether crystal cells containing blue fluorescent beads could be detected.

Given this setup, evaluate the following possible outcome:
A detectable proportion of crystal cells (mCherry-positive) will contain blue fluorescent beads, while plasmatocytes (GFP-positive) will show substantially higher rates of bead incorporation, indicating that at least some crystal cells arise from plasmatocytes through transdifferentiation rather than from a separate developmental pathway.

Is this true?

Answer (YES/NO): YES